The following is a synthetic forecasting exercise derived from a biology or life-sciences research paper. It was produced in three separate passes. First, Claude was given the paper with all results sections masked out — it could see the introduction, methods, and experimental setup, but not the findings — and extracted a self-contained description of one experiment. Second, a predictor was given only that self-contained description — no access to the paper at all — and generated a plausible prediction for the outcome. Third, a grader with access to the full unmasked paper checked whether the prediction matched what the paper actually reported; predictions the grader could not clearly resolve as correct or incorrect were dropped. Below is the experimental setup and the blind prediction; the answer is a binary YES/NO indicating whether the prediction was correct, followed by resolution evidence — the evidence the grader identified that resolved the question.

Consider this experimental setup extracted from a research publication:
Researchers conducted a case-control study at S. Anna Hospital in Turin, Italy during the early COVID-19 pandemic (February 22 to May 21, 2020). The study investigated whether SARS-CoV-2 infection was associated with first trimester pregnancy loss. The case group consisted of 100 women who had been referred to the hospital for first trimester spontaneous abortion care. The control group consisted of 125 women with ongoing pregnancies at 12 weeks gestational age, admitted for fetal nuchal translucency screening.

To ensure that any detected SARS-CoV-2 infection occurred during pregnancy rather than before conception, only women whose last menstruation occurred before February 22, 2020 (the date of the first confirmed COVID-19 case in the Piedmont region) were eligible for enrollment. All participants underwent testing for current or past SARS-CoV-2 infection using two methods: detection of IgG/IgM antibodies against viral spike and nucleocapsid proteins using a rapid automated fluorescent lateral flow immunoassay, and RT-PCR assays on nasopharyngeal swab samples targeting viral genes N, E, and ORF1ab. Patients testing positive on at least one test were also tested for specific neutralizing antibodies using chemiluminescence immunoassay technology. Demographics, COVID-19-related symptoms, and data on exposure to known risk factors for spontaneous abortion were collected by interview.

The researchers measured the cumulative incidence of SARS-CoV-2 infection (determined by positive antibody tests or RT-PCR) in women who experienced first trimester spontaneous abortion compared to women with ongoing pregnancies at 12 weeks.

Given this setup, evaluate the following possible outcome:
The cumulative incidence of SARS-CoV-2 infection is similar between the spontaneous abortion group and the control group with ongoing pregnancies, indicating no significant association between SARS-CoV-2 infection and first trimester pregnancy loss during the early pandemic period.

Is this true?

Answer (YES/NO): YES